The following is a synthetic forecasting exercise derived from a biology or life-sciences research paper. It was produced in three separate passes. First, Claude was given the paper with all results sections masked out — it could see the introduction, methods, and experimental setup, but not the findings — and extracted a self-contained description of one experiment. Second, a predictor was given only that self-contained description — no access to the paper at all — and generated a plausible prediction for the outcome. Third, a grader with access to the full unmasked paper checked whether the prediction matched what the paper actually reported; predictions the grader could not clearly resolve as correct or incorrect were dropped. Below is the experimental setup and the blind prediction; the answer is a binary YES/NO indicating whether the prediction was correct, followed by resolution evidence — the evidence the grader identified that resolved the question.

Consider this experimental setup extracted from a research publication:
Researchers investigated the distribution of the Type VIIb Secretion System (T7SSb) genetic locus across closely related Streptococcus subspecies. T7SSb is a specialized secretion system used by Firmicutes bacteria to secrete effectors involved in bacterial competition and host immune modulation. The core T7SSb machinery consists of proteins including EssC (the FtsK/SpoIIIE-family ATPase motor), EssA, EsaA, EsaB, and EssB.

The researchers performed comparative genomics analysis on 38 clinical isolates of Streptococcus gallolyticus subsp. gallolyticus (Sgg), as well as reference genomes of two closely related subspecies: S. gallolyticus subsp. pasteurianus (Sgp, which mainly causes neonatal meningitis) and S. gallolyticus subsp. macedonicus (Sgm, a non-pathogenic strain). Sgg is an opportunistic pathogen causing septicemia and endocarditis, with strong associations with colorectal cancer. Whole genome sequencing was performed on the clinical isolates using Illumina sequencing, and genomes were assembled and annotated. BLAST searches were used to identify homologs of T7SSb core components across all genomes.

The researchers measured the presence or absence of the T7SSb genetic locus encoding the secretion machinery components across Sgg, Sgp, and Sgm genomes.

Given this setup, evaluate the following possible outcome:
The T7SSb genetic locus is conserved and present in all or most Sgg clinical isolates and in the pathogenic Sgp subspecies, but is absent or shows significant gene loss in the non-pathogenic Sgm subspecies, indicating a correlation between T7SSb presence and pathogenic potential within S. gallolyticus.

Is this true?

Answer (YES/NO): NO